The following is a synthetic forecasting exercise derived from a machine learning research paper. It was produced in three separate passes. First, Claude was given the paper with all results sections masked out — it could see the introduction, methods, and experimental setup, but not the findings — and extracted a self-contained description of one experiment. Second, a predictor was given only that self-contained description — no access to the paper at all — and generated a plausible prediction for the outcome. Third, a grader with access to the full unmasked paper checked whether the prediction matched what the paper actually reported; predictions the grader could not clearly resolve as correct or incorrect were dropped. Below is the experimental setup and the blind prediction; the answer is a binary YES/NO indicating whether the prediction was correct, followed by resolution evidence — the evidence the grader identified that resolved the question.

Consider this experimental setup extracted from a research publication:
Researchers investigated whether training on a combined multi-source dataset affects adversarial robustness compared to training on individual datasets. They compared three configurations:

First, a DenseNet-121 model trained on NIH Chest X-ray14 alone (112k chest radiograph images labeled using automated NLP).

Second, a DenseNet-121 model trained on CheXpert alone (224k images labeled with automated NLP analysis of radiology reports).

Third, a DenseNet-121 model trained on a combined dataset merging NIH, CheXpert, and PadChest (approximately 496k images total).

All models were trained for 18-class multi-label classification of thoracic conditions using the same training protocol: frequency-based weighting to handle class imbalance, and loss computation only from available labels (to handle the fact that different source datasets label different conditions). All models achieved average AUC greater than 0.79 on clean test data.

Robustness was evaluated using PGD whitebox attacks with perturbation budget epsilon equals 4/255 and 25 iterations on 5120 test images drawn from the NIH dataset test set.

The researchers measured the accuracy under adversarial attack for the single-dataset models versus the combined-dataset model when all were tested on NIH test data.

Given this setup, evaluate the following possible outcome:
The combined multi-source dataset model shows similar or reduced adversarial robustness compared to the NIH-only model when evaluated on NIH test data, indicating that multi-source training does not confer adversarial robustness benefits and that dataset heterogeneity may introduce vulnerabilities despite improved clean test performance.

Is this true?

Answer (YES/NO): YES